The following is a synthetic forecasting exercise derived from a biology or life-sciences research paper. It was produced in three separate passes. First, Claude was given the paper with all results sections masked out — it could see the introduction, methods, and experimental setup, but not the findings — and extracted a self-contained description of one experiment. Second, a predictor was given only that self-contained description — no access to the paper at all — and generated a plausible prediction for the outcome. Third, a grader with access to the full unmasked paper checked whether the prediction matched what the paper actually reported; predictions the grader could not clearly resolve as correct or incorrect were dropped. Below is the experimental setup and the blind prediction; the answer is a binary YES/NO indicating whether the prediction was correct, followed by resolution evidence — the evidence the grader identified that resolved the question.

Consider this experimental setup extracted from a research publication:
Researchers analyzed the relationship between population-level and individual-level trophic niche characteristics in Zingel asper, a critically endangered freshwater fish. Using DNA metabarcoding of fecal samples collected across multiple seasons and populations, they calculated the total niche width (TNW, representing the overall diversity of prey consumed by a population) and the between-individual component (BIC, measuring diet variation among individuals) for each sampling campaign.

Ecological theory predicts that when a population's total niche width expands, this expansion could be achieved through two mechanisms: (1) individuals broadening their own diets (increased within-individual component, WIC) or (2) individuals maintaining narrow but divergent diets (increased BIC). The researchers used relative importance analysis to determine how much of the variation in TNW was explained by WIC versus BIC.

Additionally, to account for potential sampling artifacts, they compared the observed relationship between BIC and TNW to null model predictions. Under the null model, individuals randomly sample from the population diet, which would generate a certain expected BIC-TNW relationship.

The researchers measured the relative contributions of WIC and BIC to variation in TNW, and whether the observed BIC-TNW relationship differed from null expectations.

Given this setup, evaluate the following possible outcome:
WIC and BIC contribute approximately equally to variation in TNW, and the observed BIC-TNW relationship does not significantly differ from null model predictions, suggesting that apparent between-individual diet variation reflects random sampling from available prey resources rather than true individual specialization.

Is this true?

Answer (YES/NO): NO